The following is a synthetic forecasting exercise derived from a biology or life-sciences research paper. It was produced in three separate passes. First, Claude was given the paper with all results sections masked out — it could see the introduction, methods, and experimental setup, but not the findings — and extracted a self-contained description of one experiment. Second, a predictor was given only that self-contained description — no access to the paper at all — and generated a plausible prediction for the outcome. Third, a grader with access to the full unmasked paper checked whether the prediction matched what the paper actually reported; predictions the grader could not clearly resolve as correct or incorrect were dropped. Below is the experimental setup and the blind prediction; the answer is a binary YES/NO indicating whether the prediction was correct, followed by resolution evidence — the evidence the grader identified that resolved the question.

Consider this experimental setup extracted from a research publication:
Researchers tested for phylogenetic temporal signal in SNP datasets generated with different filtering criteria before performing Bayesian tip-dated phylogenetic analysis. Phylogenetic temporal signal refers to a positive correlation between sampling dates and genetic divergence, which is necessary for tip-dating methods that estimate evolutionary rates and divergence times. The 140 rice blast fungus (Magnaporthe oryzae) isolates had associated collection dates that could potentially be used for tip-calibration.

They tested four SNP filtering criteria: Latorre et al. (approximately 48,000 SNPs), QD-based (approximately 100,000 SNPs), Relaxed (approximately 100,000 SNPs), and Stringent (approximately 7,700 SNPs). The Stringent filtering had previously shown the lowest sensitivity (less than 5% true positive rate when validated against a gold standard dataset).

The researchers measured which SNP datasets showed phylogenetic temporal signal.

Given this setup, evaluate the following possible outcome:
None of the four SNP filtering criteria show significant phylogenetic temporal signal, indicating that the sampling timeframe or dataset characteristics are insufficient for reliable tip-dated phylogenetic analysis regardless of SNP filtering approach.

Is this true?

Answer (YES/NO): NO